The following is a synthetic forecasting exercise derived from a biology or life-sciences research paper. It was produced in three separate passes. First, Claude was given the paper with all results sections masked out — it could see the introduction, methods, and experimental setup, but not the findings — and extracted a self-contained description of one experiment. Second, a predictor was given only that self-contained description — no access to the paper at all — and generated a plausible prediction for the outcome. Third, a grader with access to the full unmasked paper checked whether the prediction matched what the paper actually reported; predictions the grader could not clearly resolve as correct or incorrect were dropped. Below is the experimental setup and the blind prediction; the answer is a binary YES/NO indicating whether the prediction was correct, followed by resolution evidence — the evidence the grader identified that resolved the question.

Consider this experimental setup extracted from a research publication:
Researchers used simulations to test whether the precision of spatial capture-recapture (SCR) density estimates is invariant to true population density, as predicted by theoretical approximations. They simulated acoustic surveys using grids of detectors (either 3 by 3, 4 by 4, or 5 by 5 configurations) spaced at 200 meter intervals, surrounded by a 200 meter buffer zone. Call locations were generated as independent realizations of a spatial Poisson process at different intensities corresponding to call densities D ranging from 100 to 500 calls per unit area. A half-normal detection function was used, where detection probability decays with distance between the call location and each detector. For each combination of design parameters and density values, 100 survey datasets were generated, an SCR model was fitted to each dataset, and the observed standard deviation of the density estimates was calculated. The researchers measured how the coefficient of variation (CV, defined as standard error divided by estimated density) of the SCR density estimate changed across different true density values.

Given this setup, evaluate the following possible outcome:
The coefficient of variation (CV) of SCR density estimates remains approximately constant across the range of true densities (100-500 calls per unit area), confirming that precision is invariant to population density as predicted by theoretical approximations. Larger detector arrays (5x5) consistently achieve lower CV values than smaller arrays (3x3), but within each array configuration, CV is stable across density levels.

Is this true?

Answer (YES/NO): NO